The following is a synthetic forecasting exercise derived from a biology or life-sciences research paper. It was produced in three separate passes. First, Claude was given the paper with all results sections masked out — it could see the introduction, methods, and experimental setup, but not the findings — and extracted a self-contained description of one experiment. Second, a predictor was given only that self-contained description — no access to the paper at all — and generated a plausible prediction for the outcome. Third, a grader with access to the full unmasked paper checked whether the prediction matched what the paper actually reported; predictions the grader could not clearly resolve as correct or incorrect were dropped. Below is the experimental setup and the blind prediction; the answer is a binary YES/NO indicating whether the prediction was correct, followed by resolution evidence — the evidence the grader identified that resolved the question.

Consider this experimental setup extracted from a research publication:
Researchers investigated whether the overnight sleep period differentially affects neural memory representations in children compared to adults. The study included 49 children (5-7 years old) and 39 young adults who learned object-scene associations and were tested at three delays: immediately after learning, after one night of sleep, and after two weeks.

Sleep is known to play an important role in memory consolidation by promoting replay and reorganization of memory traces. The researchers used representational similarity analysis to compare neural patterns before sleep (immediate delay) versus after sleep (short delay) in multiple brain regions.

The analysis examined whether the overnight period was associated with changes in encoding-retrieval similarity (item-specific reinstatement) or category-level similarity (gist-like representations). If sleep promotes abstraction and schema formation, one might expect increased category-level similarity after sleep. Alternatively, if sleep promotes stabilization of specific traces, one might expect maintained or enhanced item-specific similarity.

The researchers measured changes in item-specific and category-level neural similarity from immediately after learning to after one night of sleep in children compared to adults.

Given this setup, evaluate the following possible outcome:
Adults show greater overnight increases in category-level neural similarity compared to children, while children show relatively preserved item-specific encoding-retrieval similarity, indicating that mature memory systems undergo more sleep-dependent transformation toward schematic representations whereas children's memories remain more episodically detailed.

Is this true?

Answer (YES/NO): NO